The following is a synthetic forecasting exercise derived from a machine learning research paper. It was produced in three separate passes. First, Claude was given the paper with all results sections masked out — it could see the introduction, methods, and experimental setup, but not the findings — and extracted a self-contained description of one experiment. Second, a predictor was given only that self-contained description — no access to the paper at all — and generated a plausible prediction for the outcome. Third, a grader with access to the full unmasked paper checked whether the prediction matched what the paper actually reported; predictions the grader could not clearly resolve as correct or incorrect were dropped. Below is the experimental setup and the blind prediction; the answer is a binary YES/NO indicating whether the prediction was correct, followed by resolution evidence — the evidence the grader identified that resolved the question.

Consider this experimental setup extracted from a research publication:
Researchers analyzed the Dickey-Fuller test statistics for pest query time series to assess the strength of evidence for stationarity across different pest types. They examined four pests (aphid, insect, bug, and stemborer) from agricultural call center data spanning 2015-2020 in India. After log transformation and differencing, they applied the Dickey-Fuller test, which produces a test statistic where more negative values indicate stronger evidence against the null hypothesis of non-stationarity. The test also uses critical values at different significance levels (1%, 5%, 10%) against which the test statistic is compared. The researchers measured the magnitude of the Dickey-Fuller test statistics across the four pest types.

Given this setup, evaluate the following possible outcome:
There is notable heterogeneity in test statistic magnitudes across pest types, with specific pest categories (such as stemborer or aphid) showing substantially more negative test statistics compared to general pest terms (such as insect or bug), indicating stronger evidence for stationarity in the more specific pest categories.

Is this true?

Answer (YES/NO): NO